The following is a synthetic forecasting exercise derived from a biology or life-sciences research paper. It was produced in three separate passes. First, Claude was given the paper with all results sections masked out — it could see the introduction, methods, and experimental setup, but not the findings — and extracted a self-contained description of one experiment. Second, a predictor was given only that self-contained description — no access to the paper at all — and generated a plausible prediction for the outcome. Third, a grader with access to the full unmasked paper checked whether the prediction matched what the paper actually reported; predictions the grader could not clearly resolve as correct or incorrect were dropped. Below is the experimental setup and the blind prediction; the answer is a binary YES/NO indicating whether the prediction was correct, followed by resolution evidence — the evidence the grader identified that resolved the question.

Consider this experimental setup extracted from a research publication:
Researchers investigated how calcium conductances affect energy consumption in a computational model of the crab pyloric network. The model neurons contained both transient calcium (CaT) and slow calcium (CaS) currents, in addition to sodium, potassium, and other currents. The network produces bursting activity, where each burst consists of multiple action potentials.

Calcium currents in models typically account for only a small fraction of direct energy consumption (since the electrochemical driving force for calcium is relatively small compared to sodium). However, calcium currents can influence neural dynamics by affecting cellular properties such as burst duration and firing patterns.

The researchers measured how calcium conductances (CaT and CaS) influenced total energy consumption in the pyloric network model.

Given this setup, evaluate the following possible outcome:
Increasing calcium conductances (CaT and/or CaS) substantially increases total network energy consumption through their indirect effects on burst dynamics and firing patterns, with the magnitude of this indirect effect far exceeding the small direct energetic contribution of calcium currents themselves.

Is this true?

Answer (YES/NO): YES